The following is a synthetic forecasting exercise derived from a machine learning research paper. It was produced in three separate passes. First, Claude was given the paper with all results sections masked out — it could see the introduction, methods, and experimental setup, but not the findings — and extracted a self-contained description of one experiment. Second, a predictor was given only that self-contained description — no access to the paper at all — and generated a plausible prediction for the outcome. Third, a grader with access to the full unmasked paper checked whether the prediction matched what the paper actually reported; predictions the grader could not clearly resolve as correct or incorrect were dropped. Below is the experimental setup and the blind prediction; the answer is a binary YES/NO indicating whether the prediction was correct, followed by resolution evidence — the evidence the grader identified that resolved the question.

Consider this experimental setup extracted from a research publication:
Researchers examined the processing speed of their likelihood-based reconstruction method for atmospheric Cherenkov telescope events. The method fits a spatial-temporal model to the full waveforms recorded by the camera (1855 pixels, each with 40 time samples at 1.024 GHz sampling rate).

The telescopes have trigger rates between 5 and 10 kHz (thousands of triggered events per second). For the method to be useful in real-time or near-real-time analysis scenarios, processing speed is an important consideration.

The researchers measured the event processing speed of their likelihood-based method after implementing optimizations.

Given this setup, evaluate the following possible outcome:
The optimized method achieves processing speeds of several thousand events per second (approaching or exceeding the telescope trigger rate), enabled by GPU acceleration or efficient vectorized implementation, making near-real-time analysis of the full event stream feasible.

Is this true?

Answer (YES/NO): NO